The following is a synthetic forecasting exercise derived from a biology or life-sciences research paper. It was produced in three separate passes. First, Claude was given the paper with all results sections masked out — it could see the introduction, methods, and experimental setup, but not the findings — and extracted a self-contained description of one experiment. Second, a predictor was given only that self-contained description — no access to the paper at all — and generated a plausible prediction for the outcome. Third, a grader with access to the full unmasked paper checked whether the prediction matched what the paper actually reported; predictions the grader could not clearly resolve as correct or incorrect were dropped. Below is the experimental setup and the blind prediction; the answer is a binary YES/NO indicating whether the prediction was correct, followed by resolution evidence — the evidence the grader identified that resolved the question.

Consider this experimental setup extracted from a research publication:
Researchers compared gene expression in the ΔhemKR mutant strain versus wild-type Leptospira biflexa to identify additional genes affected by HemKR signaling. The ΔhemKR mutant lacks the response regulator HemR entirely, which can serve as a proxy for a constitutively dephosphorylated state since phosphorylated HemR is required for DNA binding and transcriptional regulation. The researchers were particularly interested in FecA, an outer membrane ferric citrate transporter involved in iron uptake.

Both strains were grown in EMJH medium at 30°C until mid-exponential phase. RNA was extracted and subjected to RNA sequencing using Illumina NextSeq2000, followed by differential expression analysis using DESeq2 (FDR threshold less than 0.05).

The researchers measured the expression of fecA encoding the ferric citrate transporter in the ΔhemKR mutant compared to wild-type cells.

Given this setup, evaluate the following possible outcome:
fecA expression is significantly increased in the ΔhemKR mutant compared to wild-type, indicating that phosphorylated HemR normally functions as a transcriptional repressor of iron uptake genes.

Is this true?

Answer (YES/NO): YES